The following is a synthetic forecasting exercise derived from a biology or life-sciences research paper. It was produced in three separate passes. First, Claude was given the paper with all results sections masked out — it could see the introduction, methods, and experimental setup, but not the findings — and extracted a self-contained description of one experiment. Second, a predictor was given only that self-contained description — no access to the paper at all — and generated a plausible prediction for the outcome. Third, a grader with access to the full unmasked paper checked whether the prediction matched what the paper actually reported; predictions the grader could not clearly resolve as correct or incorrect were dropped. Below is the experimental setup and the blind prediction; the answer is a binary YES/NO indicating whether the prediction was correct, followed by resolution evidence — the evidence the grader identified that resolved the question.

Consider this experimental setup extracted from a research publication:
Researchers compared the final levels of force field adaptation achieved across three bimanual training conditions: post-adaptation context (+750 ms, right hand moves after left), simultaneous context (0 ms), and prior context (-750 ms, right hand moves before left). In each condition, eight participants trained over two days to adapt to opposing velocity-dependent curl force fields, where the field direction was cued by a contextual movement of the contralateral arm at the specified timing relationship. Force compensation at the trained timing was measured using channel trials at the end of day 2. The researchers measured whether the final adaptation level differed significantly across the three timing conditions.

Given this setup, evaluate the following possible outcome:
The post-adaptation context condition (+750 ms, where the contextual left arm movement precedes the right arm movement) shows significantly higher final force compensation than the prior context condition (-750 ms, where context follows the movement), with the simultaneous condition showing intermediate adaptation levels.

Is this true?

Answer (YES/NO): NO